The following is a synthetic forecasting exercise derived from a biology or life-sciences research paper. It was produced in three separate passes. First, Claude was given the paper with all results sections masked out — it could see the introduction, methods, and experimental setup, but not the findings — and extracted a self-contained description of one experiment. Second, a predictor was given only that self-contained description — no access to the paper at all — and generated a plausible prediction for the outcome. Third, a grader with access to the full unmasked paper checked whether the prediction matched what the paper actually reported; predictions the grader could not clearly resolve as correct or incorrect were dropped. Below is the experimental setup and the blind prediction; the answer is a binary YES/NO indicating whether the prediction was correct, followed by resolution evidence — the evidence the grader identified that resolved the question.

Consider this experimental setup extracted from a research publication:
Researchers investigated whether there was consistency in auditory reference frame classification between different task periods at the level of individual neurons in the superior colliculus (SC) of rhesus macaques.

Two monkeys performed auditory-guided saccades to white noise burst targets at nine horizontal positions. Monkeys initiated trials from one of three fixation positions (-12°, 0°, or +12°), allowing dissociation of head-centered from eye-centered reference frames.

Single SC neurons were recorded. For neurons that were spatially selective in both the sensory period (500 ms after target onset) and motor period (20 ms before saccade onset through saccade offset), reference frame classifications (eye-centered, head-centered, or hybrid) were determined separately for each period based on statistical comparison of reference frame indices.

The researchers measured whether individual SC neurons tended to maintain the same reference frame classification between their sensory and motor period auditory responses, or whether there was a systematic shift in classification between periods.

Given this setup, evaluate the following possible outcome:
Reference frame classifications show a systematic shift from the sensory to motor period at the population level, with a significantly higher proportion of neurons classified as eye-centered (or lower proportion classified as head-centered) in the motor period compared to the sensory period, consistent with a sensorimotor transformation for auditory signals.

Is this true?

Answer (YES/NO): YES